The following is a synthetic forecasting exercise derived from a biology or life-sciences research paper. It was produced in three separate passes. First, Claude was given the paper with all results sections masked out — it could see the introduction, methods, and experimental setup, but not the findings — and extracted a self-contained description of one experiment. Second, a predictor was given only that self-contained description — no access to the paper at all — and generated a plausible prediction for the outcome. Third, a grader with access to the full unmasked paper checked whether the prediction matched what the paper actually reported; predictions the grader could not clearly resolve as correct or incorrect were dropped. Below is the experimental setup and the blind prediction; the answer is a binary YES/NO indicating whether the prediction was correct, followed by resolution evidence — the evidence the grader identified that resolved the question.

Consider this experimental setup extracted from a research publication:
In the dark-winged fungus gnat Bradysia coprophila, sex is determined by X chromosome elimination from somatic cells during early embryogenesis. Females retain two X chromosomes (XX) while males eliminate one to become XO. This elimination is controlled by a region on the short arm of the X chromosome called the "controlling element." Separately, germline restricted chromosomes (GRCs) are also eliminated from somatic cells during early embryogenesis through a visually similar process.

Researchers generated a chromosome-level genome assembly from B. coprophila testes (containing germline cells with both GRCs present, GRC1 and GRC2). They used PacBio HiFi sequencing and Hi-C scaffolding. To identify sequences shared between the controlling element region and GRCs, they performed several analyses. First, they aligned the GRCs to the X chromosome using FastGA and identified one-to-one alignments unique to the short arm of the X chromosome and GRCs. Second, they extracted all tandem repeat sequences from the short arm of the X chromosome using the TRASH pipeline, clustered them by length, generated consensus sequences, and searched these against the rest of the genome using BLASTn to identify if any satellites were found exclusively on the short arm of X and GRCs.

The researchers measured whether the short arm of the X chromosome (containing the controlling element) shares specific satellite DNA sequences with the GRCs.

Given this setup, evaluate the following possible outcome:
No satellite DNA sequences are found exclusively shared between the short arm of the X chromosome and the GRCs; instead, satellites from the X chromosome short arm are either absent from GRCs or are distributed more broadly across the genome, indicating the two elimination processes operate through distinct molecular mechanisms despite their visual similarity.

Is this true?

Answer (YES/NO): NO